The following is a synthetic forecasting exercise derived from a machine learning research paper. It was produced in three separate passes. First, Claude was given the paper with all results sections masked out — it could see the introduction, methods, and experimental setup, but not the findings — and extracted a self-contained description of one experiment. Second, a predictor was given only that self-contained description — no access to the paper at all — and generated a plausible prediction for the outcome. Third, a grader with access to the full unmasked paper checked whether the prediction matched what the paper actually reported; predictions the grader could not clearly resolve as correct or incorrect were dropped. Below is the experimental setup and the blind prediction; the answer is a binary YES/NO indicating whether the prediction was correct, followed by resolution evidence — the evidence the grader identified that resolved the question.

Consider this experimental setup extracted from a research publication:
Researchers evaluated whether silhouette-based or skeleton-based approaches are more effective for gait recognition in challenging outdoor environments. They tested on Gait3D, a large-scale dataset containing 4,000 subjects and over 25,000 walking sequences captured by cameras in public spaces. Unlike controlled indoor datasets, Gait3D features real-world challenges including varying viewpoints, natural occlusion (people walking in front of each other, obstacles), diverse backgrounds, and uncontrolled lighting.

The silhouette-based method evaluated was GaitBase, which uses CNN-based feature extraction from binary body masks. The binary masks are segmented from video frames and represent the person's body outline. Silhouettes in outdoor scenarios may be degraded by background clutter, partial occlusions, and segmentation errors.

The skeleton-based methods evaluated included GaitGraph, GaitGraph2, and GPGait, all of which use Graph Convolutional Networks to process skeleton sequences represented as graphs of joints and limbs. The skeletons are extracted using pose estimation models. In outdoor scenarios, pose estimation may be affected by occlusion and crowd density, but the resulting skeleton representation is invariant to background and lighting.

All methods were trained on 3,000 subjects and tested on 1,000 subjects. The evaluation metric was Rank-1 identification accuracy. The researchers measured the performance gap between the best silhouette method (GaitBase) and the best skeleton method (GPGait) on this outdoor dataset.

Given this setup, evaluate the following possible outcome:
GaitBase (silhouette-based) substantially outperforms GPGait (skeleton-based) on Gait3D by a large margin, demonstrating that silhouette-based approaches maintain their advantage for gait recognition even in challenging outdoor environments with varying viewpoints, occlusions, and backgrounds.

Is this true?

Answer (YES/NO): YES